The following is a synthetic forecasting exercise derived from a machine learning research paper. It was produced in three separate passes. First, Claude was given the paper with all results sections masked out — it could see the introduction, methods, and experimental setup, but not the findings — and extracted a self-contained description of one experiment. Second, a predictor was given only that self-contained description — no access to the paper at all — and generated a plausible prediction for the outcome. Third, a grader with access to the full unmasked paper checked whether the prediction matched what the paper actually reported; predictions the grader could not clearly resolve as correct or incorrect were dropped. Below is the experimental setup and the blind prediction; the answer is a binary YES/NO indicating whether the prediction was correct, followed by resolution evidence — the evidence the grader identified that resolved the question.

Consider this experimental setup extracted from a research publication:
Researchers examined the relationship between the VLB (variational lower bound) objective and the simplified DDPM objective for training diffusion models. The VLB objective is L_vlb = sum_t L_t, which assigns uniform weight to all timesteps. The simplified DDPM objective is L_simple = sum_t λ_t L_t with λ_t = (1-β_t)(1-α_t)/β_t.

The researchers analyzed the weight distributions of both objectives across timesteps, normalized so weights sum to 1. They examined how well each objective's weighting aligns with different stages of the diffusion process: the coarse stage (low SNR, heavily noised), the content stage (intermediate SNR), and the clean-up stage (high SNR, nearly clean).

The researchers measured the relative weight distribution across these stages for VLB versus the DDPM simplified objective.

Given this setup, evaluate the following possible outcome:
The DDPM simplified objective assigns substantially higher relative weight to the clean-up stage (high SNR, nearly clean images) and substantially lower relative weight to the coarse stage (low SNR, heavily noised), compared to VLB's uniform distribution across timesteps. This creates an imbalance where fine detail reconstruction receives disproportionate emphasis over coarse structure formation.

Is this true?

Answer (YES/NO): NO